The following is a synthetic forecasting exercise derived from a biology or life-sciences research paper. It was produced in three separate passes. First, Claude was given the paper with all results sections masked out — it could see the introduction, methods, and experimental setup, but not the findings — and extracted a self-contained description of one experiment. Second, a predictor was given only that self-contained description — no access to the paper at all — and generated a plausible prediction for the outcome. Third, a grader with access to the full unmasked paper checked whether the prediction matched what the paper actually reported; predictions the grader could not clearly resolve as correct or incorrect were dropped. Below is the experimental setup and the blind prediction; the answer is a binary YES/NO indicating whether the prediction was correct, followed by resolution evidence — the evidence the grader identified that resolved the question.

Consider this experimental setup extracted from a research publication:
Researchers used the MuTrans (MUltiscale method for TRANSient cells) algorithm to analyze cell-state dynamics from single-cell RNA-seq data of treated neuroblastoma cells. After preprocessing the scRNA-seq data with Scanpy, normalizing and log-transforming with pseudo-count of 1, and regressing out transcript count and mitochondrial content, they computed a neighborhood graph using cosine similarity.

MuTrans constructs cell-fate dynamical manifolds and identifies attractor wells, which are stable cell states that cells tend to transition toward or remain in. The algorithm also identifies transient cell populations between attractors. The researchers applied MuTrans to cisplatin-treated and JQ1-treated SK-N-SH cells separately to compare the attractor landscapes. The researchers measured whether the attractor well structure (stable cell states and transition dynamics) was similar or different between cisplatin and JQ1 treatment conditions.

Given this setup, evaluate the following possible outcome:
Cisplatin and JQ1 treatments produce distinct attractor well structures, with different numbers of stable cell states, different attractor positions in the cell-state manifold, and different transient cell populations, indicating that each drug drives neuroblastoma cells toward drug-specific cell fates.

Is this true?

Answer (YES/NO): YES